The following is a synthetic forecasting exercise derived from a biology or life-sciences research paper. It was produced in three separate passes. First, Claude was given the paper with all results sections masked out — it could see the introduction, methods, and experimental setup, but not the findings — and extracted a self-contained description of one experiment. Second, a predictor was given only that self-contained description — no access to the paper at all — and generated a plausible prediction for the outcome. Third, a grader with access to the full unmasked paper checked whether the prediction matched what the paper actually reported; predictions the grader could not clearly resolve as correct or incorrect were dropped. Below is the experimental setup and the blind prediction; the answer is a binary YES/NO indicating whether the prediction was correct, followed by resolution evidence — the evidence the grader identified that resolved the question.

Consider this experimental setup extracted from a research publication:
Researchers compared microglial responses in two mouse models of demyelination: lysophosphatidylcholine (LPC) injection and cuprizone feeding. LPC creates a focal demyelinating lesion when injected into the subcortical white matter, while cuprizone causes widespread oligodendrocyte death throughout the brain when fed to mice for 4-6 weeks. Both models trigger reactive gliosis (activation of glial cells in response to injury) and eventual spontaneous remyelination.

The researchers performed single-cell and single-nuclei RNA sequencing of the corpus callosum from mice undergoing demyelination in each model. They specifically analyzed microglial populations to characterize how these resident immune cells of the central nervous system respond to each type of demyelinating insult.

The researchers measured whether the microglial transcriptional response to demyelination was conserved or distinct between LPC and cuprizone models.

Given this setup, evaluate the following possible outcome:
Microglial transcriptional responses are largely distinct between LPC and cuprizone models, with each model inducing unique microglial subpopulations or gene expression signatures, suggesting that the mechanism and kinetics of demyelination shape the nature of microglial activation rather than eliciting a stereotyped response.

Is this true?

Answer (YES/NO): NO